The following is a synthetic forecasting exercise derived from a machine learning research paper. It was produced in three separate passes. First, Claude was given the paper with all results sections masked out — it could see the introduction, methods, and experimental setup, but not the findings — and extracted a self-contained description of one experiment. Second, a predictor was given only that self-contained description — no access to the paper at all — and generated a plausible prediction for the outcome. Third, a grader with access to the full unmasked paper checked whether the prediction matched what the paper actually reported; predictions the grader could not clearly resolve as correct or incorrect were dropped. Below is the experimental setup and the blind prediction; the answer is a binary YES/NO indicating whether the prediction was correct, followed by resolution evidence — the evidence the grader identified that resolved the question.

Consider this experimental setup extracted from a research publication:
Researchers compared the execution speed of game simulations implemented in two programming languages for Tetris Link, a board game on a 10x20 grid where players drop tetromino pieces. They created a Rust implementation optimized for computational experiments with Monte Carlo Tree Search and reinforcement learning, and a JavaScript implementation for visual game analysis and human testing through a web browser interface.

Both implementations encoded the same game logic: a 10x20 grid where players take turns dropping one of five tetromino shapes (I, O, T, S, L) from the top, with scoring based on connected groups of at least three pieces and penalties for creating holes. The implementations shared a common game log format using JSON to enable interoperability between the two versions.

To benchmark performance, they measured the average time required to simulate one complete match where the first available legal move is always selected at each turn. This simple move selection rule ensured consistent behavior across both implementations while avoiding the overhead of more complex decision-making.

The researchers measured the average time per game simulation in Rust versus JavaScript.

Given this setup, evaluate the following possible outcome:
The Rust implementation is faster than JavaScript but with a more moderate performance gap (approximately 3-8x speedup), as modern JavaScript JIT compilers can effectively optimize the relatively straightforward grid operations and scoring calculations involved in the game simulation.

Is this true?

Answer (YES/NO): NO